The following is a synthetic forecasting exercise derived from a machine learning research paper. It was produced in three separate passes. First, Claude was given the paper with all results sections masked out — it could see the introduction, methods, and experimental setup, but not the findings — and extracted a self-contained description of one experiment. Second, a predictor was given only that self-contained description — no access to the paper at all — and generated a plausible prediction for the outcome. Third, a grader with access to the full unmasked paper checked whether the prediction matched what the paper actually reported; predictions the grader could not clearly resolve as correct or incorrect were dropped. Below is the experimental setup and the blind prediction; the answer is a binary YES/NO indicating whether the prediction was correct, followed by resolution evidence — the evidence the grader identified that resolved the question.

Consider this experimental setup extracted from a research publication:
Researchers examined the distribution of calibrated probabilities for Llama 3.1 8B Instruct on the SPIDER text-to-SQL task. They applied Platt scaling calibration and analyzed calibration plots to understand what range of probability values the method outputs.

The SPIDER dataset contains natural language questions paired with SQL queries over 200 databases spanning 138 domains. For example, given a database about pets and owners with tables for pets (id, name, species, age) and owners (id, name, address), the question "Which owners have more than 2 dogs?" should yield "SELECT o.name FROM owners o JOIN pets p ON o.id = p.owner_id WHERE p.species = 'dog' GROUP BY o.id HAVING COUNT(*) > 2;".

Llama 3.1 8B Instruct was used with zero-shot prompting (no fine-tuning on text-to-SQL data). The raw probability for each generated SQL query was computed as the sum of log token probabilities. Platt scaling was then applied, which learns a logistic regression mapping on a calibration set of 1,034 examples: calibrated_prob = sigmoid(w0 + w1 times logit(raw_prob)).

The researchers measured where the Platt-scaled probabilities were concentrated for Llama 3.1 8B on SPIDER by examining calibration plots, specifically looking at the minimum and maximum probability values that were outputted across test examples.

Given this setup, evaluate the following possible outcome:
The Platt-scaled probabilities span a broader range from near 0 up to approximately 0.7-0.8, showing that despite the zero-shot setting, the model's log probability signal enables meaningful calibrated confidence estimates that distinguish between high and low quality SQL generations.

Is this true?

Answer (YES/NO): NO